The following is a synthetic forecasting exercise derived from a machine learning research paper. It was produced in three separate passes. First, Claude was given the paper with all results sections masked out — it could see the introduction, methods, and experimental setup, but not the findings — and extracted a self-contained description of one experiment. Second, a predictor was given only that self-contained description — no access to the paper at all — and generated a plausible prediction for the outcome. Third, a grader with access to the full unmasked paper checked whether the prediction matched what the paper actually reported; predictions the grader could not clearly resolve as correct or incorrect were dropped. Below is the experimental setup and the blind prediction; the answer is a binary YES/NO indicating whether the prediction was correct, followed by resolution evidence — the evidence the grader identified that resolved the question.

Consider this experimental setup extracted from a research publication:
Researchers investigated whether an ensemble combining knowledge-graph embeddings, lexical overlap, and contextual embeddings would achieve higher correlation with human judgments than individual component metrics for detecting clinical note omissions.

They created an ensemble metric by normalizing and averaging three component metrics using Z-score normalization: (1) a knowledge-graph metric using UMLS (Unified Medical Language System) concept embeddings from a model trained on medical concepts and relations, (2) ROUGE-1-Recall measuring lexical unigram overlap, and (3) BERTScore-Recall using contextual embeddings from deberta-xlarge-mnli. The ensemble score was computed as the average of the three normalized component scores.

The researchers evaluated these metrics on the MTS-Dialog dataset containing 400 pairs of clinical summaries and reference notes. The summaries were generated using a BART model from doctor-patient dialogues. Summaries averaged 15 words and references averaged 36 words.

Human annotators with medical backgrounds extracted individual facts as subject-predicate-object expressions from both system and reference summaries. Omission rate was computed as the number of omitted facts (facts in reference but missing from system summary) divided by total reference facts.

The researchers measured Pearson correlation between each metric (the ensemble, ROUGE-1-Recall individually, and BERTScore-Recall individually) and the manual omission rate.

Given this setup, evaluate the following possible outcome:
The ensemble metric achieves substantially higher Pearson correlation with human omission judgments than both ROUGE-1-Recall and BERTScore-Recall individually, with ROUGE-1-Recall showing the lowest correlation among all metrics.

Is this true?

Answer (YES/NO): NO